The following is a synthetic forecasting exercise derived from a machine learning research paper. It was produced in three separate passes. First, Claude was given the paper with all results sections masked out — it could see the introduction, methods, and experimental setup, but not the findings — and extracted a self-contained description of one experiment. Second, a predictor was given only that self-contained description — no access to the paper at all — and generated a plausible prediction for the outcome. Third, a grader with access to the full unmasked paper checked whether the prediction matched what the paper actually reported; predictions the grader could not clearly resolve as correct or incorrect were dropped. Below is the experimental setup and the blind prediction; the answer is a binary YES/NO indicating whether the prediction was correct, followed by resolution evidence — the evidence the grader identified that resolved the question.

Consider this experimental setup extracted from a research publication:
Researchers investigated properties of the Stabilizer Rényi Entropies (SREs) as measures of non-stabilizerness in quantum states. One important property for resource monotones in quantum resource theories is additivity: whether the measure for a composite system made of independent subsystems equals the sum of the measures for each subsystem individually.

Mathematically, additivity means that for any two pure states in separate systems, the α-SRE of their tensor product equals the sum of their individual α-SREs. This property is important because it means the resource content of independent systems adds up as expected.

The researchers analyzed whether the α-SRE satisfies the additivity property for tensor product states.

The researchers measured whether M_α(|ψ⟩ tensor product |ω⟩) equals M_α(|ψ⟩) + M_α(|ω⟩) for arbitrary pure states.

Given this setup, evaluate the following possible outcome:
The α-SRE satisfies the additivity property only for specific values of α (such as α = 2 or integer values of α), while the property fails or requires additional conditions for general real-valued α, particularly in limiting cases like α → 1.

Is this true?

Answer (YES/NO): NO